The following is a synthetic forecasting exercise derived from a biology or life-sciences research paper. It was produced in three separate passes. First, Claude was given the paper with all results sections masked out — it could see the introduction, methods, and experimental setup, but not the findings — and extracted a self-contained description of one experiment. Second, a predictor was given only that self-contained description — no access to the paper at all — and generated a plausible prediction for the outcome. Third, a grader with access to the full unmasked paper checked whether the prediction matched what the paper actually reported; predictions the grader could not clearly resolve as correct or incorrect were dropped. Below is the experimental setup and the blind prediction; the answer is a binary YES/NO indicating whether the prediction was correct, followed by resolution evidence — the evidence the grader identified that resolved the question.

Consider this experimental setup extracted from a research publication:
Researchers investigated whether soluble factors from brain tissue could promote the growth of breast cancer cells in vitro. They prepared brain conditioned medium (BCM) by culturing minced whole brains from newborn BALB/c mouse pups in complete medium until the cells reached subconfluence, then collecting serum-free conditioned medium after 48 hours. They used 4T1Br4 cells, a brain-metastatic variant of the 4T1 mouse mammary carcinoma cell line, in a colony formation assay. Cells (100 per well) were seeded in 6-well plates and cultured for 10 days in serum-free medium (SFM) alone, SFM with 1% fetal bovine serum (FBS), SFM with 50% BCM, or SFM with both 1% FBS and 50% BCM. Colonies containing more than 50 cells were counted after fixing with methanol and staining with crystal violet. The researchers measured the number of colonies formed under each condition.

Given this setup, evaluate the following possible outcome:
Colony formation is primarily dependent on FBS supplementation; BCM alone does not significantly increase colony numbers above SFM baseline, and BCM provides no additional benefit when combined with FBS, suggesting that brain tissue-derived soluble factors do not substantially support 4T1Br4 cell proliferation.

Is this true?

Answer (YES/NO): YES